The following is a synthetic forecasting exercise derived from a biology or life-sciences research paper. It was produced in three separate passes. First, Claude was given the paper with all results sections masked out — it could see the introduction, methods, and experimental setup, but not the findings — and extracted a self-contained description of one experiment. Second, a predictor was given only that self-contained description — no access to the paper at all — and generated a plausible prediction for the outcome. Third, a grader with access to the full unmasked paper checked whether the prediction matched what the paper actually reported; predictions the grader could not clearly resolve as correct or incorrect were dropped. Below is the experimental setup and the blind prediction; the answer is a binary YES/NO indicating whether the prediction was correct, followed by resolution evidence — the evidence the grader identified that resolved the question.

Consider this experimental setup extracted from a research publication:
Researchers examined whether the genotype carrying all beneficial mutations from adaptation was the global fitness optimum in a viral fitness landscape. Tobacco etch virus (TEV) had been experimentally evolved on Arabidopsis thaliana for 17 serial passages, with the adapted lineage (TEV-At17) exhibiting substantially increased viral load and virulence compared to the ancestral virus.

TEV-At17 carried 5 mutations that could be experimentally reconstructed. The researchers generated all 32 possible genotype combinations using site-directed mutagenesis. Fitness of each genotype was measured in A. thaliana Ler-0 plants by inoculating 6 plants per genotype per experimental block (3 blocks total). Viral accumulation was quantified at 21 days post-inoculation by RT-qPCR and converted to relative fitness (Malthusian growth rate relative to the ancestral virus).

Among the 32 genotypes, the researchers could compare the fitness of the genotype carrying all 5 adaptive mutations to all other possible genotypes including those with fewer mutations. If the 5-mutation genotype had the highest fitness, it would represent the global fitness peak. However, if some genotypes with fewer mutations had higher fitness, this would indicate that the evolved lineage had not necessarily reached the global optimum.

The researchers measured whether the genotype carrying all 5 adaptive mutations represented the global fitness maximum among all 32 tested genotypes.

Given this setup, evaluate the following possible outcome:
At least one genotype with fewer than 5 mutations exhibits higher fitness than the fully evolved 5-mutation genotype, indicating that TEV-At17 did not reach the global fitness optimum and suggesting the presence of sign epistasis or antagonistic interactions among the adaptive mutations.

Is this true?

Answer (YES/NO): YES